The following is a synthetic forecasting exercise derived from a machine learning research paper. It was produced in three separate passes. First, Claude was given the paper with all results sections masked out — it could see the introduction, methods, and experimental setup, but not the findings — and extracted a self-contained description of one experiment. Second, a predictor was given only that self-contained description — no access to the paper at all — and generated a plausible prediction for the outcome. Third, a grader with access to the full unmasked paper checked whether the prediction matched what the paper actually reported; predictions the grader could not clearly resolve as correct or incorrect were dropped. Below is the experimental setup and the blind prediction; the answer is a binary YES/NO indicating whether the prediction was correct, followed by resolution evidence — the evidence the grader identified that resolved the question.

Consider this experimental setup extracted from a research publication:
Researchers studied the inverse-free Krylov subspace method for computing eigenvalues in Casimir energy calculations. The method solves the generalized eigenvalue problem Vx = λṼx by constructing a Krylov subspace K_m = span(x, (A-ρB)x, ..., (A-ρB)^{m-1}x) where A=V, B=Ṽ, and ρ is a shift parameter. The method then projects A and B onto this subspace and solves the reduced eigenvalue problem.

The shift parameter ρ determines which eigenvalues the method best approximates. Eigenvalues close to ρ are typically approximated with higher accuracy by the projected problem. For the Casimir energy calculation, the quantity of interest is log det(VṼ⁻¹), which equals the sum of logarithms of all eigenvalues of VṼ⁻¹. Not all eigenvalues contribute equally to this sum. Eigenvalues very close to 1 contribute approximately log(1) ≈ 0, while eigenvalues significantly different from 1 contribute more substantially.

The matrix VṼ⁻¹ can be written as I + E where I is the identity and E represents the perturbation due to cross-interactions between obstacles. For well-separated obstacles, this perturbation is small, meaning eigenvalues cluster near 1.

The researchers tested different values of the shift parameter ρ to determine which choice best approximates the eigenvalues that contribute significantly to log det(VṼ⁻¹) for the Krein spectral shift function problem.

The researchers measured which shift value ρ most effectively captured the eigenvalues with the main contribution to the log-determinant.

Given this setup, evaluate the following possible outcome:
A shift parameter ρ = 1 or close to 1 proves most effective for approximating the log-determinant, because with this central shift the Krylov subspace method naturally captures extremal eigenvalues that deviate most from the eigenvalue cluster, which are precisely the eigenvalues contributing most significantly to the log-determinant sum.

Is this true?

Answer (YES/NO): YES